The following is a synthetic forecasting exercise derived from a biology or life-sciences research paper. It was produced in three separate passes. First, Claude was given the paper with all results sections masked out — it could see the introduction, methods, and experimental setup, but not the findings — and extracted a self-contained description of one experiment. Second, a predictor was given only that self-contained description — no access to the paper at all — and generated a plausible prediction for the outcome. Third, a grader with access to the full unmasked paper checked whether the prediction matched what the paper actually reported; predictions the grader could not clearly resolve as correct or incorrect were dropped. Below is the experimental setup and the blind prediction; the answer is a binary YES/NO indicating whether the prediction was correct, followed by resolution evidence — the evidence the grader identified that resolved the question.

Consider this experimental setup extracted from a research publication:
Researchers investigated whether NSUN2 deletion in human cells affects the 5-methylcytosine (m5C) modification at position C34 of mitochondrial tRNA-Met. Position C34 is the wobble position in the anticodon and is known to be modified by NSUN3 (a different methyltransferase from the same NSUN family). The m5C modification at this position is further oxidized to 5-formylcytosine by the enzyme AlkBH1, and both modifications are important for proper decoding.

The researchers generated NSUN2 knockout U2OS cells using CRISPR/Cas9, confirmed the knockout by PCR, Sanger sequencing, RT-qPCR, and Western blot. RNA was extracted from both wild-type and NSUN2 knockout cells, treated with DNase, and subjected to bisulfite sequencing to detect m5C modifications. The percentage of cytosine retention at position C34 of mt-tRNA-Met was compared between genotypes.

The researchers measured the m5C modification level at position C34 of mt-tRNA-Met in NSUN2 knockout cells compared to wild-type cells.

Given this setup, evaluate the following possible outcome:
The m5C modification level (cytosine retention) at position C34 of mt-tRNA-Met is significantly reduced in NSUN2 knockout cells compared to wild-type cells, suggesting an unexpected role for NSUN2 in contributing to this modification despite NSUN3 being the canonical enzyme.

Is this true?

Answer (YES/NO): NO